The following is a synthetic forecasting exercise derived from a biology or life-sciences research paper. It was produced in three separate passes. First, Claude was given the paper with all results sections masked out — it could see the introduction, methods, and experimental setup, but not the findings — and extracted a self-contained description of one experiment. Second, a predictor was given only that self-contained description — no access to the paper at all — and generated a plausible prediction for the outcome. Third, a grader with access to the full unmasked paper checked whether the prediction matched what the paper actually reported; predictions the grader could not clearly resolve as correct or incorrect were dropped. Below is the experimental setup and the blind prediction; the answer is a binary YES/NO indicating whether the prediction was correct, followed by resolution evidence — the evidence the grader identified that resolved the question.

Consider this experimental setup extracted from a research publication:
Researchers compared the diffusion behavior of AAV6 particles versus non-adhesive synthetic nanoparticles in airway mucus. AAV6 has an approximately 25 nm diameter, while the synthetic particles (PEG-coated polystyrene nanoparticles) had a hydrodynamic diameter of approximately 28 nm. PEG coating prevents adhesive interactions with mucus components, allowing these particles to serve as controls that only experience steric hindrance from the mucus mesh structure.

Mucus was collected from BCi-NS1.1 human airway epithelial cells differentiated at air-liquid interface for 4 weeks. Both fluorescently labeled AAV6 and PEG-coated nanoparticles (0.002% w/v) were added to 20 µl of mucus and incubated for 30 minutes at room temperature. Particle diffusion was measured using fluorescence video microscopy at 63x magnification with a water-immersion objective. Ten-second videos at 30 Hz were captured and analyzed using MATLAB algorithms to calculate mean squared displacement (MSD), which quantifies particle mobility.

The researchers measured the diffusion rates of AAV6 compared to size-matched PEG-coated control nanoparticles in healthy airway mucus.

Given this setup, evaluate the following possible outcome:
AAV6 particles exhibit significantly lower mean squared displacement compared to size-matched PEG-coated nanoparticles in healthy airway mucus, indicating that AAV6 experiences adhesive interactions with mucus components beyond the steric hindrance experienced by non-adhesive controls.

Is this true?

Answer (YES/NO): YES